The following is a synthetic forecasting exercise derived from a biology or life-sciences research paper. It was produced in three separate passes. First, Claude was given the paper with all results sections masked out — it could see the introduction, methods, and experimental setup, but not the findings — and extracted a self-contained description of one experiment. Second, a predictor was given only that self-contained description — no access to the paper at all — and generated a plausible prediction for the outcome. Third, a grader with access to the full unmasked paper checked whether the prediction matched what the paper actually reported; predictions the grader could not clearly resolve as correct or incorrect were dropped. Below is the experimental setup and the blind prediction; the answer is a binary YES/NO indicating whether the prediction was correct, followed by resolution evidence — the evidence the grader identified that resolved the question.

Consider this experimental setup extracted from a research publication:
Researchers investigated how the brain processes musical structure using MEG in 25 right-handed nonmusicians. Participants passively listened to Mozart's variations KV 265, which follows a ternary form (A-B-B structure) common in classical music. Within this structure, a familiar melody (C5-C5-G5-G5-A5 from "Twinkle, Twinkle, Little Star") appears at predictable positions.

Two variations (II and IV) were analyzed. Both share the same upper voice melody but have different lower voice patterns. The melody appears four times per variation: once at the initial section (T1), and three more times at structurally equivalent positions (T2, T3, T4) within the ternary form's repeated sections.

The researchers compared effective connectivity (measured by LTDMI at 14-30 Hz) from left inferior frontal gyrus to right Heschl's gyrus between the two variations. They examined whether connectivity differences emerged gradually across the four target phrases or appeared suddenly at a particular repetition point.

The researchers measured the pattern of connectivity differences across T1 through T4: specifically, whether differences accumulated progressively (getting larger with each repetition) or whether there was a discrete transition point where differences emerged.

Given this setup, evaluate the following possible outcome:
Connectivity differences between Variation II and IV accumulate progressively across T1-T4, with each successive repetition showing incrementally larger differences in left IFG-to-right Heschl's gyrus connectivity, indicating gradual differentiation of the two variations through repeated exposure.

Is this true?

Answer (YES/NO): NO